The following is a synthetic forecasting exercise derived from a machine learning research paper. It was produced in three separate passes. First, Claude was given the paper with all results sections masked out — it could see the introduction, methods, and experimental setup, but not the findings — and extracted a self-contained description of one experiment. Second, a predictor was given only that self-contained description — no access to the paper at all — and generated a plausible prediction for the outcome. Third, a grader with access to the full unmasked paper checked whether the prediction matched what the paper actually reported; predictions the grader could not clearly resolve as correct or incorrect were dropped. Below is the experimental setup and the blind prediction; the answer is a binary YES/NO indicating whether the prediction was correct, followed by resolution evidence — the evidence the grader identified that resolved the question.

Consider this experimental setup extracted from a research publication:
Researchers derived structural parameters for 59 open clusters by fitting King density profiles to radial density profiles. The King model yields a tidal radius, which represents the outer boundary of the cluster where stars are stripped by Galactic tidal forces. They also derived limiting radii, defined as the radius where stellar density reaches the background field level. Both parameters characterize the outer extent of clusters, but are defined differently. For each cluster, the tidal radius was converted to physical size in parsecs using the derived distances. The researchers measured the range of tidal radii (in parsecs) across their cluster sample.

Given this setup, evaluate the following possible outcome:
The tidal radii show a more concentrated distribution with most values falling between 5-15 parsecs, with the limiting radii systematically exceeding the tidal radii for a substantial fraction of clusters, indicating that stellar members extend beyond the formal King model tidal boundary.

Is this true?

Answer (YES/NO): NO